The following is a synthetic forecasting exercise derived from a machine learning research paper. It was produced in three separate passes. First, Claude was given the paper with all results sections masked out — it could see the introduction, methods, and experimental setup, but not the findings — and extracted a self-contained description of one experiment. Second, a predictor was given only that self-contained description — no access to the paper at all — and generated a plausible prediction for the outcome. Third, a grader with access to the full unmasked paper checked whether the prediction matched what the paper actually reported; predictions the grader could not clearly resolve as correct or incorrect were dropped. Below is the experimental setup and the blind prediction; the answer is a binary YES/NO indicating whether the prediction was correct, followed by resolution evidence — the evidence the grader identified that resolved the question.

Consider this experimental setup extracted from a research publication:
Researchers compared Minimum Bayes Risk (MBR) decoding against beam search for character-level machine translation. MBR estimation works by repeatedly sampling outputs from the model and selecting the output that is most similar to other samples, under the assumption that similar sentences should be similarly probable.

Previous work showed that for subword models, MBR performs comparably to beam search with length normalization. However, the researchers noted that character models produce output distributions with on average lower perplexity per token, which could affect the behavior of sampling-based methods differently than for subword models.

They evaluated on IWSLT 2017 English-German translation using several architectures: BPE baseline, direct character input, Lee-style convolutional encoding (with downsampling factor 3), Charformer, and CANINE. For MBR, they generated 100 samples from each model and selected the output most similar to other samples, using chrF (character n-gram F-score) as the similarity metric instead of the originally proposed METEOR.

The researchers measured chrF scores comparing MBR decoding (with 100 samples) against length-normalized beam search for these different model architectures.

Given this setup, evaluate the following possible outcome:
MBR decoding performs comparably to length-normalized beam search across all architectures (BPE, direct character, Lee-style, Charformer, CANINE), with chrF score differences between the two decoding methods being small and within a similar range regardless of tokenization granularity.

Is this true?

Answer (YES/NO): NO